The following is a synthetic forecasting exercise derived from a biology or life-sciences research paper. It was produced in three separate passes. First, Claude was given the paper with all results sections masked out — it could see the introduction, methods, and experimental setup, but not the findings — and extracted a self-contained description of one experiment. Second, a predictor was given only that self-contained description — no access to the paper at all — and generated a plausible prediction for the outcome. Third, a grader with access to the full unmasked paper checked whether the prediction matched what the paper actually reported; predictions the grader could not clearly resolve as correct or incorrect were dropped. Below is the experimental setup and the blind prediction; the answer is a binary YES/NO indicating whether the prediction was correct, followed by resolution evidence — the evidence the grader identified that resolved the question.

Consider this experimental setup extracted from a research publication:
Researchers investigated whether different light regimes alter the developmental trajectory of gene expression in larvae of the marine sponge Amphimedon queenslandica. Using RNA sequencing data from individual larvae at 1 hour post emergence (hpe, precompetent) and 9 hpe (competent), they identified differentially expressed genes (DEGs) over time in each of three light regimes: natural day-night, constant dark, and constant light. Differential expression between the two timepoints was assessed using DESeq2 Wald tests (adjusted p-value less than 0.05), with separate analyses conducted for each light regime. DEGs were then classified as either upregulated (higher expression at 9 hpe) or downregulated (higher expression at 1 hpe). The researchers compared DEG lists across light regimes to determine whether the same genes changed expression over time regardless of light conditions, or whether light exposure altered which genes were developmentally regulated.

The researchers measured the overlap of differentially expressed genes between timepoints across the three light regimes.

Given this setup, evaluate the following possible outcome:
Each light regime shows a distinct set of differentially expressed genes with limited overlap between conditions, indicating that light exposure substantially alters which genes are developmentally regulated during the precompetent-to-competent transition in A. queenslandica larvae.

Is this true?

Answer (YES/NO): NO